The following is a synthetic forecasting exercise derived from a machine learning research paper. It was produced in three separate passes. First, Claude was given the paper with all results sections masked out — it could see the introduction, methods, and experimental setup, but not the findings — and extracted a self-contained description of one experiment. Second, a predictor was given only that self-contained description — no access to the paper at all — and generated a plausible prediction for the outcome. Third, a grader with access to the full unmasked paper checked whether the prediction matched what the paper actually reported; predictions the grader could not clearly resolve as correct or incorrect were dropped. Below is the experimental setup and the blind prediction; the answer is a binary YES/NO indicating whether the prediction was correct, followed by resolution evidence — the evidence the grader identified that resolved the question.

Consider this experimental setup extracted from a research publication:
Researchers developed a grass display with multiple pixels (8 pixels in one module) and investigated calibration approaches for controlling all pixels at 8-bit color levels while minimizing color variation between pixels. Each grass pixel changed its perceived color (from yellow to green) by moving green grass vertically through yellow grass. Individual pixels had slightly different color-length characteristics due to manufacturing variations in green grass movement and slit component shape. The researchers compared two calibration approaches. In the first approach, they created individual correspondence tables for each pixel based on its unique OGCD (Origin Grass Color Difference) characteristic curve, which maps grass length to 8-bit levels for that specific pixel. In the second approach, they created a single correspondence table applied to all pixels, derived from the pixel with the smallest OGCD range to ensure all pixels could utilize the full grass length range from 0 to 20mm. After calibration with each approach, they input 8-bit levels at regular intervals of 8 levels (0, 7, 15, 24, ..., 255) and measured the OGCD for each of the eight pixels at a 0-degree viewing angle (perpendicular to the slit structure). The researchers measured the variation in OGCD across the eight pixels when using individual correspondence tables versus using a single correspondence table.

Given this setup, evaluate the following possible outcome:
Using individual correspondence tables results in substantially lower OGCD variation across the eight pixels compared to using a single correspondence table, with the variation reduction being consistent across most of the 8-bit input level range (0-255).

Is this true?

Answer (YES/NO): YES